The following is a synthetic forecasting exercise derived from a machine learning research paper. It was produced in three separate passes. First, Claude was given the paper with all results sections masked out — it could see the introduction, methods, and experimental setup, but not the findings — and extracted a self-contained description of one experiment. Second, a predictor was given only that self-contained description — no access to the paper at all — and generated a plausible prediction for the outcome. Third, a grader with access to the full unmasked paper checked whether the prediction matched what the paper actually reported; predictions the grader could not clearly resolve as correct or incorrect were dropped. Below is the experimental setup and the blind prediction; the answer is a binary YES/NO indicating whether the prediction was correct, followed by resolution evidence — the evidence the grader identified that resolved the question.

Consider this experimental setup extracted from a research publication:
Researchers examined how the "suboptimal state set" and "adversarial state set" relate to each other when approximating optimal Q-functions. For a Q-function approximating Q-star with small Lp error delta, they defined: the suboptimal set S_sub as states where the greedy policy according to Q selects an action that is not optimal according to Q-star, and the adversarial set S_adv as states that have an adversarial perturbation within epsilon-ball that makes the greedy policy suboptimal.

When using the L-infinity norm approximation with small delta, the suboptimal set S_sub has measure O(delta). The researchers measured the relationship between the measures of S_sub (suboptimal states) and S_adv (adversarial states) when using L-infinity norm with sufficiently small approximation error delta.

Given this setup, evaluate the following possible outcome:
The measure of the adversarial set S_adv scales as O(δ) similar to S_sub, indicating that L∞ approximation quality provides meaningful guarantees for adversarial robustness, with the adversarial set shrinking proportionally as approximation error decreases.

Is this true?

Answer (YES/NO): NO